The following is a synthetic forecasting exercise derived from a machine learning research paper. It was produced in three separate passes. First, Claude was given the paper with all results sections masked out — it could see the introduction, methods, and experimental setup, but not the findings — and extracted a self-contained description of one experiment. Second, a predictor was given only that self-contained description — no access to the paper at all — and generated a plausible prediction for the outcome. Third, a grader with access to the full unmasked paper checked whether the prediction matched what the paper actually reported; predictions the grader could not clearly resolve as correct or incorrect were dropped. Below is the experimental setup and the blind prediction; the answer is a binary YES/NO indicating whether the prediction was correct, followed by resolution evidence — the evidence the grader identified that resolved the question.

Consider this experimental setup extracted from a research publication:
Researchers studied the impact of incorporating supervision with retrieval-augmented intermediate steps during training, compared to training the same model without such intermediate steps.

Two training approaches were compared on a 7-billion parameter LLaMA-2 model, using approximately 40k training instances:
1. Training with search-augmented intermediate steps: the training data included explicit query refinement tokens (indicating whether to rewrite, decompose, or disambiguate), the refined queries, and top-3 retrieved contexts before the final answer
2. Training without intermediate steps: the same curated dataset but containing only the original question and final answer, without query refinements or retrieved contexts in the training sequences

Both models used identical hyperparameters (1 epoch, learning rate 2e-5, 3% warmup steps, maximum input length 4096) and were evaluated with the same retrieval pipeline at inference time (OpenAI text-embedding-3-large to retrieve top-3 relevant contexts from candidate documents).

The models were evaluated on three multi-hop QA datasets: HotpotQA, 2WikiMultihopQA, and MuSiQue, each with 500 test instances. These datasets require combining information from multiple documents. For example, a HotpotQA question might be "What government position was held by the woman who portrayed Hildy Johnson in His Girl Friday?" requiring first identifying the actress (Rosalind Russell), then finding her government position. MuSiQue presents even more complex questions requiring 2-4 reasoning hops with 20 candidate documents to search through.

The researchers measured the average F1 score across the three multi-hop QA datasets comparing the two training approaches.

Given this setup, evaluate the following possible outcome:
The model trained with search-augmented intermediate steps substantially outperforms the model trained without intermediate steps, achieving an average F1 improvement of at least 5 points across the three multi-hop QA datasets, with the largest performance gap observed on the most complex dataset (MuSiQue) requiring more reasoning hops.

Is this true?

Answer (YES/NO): YES